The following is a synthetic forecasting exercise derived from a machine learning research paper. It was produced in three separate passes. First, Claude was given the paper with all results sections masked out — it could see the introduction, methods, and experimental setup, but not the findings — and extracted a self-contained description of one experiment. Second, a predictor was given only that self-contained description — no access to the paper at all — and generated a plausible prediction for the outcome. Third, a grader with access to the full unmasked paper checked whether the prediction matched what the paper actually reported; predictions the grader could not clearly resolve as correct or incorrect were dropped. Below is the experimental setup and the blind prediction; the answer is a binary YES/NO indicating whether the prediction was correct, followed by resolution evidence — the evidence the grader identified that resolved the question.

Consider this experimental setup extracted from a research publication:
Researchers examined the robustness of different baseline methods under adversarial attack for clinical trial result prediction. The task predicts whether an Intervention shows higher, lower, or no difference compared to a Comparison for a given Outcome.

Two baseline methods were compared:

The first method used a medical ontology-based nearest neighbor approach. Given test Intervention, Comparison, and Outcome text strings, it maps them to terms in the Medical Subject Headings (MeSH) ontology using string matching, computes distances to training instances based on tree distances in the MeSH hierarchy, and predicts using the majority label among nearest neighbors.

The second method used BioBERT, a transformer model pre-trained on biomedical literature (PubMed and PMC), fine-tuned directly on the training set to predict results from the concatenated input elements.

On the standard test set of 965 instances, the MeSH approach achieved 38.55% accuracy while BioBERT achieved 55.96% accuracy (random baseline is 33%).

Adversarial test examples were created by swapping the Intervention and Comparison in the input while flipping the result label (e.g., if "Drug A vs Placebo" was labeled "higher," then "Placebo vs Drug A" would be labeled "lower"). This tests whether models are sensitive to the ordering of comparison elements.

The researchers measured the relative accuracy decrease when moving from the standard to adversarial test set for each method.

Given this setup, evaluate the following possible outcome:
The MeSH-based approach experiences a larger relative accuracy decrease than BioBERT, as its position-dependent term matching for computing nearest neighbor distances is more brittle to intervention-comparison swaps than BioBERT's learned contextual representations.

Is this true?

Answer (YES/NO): YES